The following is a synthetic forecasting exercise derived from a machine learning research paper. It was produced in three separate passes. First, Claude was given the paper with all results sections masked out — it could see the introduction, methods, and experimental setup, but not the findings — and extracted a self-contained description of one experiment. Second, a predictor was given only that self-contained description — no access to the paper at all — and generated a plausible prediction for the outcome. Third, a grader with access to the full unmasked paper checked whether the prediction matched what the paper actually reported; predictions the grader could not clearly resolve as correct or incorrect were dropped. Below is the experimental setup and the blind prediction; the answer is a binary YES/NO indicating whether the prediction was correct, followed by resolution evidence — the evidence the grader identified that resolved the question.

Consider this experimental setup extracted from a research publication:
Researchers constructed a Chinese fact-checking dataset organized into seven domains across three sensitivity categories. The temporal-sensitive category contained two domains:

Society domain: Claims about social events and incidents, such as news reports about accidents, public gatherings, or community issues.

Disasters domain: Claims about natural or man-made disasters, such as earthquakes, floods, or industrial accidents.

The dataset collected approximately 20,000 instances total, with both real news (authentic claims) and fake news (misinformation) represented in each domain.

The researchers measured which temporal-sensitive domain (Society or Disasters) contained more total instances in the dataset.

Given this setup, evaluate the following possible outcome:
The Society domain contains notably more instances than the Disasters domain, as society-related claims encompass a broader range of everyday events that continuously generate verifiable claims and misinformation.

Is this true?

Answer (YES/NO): YES